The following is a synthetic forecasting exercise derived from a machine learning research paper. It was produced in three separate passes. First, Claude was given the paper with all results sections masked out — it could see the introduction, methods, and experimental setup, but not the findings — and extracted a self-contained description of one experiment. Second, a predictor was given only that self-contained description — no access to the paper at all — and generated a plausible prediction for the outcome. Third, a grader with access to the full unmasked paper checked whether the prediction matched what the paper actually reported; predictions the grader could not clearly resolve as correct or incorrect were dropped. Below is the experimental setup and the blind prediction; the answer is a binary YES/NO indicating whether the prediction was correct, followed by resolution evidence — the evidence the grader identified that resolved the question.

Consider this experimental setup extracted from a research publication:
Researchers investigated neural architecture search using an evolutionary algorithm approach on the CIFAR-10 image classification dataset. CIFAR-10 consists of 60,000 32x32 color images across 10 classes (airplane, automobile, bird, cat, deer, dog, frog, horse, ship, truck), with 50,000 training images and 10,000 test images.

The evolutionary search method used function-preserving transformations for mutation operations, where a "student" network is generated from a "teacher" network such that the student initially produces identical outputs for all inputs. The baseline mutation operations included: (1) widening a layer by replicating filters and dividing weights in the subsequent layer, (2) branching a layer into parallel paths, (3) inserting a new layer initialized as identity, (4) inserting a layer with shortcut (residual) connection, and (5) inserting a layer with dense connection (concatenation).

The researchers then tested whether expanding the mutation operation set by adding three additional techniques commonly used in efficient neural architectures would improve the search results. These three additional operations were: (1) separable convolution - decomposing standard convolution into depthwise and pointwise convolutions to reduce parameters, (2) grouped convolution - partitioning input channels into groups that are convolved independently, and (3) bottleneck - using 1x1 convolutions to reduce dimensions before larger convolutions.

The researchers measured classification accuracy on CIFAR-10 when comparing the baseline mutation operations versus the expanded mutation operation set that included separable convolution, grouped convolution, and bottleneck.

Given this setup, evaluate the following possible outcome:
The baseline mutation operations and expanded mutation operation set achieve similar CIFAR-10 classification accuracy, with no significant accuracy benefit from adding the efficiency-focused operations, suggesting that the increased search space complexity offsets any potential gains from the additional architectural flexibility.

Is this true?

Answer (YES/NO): YES